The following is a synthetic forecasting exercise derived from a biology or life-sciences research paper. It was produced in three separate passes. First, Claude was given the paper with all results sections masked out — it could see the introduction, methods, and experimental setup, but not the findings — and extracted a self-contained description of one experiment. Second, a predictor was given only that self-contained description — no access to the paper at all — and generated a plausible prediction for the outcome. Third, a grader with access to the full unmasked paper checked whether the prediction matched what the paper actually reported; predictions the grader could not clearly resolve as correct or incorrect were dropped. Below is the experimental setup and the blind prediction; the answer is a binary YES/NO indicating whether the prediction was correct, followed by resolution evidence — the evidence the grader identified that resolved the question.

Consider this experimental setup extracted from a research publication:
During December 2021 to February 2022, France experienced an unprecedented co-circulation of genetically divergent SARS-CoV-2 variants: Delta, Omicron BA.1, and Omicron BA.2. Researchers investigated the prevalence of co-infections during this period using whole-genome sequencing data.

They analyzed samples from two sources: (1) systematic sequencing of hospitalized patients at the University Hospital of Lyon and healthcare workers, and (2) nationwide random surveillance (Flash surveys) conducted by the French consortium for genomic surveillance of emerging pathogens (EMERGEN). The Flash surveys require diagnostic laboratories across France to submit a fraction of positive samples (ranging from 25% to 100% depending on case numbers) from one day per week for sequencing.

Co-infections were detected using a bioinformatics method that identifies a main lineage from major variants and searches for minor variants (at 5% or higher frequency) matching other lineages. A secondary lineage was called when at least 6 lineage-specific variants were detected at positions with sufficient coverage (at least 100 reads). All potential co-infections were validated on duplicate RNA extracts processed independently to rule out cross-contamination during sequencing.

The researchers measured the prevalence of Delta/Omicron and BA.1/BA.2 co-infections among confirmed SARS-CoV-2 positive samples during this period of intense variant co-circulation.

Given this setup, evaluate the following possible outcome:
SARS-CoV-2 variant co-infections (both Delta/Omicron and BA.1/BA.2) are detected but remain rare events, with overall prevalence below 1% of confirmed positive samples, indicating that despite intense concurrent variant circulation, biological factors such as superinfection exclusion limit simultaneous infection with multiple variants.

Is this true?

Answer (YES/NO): YES